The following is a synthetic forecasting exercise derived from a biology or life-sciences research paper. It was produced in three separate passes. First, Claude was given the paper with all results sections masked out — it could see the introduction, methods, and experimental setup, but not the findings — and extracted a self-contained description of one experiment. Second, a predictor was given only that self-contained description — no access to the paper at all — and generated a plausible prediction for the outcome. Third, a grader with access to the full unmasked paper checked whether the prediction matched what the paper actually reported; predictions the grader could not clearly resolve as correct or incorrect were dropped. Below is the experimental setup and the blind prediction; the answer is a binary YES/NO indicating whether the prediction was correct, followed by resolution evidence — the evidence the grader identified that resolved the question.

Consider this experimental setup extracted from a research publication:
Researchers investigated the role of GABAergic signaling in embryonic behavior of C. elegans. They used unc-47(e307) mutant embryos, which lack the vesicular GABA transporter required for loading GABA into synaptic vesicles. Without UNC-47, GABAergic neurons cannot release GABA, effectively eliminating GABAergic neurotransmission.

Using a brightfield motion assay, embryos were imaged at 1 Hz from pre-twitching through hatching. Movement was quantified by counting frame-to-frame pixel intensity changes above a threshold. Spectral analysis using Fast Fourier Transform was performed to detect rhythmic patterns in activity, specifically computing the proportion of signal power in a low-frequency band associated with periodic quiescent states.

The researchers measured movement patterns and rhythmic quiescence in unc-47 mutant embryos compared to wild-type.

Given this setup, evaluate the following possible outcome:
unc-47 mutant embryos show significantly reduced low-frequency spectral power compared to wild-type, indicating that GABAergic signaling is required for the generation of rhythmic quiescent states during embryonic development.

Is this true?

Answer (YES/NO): NO